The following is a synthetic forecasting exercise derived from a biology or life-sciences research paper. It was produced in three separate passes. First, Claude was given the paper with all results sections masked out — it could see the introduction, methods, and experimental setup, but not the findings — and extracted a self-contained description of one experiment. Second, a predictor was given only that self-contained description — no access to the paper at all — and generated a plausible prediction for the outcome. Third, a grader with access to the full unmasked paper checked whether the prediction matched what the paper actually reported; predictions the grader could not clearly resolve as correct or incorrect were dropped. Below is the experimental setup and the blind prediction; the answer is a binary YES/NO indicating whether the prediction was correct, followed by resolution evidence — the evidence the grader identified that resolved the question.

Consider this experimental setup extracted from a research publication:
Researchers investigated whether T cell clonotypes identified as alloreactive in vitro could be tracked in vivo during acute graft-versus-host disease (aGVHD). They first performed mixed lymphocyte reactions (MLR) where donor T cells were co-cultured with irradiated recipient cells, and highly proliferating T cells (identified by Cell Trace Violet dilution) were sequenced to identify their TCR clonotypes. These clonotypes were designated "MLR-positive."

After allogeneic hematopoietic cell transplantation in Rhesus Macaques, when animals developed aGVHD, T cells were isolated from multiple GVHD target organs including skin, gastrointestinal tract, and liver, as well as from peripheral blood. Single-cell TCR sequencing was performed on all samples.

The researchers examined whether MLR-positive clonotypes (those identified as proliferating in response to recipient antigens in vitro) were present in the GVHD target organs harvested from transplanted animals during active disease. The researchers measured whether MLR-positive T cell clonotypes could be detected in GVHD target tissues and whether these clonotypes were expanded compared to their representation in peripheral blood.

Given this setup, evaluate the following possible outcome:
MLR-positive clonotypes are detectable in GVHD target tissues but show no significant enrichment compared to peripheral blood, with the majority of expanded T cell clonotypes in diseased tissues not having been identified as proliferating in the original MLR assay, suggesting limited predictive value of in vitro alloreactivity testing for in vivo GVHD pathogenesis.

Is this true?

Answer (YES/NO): NO